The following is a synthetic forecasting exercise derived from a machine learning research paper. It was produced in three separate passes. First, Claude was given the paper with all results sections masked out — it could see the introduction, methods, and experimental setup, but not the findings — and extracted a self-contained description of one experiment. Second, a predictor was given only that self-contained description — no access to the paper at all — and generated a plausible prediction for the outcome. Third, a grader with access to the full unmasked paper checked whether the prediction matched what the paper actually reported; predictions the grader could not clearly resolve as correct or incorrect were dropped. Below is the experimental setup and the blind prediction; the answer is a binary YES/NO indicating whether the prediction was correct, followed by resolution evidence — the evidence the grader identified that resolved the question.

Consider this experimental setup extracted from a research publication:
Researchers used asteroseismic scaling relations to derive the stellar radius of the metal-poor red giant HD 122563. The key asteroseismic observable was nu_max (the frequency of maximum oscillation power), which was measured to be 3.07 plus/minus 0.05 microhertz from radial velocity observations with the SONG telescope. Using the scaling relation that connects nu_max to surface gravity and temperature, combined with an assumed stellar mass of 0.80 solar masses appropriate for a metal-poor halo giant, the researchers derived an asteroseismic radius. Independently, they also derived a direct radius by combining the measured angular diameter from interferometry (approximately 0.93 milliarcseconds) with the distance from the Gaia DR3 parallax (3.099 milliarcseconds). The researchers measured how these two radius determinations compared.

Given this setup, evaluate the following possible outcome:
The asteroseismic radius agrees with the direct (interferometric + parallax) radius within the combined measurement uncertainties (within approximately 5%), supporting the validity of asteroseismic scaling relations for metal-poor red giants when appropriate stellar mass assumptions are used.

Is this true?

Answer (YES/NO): NO